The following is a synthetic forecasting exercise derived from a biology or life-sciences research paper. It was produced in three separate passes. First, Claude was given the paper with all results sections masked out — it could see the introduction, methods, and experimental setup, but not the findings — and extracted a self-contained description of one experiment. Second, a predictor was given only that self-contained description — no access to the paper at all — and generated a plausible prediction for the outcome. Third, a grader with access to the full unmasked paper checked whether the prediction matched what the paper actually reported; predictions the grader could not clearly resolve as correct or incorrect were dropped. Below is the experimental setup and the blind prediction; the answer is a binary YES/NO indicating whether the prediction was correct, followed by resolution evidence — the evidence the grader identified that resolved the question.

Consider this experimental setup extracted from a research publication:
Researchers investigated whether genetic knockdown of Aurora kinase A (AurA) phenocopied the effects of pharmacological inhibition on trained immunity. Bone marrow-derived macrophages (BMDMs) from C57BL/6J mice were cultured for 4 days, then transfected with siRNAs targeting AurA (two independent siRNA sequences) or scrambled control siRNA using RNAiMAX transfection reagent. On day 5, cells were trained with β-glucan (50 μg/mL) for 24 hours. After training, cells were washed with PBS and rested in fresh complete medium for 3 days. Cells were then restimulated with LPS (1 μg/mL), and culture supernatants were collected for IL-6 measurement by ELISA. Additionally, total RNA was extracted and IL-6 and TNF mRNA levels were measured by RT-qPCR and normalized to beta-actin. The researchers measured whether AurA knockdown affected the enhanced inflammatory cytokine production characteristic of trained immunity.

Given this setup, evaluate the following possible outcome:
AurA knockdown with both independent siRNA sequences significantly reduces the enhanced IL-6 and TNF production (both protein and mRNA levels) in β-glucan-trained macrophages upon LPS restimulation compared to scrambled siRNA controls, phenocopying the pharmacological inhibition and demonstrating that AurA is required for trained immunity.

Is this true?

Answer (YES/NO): NO